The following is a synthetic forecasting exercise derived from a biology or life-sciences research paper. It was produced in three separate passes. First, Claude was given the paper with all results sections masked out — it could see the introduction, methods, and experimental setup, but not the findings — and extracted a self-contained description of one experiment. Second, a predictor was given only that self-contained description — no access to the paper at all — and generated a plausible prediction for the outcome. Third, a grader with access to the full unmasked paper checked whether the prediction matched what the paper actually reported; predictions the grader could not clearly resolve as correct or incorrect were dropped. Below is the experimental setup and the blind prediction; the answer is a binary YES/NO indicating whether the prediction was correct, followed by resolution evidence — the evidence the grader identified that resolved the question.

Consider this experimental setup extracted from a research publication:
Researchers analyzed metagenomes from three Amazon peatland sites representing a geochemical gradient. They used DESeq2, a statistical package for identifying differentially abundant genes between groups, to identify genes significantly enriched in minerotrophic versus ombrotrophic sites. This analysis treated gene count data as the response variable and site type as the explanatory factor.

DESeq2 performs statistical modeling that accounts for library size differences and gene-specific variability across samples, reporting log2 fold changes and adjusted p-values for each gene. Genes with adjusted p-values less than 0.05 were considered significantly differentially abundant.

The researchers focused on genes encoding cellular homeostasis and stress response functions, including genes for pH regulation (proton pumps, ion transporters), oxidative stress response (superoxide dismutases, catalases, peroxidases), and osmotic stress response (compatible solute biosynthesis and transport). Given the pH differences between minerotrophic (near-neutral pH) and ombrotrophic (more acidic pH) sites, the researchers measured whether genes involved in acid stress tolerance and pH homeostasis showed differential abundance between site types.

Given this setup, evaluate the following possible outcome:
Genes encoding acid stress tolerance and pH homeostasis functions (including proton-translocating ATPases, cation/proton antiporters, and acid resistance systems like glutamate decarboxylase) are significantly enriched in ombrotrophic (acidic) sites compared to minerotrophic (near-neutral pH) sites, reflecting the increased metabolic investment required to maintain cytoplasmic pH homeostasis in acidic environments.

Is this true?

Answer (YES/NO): NO